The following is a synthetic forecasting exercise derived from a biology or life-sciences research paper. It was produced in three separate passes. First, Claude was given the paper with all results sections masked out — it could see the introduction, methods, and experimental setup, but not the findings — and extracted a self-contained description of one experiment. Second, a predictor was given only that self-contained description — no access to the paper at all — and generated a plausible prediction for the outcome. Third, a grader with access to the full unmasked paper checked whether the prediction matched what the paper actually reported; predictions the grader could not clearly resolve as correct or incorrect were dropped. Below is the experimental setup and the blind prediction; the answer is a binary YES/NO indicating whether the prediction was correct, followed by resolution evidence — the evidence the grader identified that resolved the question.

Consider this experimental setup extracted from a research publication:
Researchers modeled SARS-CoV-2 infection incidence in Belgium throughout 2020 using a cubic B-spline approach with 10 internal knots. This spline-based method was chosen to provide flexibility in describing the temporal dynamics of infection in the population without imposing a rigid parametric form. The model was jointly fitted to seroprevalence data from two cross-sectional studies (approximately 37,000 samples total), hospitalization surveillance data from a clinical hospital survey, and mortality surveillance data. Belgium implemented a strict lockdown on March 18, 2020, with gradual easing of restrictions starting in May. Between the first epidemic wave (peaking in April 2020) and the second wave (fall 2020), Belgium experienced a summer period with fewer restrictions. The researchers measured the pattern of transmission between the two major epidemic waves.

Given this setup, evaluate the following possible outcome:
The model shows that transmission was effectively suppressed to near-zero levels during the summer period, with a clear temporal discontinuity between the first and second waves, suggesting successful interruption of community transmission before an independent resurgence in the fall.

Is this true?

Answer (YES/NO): NO